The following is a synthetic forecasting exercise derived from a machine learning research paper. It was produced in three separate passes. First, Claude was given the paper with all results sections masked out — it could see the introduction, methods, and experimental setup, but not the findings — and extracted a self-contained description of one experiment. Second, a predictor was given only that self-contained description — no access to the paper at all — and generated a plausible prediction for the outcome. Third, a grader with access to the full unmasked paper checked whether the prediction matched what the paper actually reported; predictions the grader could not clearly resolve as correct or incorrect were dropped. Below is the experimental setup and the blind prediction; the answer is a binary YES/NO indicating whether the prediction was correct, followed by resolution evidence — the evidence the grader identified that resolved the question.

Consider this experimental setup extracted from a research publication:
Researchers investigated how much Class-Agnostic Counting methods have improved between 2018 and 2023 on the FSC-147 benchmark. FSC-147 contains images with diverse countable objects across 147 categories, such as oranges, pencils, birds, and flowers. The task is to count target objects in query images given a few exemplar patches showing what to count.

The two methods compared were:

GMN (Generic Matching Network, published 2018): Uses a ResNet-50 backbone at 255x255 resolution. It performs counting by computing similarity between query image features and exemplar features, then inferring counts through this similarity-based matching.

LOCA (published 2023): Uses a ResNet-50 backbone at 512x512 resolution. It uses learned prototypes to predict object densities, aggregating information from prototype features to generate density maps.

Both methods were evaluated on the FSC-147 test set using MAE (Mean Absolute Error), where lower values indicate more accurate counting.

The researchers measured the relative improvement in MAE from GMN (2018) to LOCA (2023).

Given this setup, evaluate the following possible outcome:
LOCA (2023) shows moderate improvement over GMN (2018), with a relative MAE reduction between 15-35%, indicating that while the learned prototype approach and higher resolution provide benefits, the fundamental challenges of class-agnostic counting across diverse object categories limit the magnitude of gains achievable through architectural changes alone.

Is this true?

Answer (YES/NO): NO